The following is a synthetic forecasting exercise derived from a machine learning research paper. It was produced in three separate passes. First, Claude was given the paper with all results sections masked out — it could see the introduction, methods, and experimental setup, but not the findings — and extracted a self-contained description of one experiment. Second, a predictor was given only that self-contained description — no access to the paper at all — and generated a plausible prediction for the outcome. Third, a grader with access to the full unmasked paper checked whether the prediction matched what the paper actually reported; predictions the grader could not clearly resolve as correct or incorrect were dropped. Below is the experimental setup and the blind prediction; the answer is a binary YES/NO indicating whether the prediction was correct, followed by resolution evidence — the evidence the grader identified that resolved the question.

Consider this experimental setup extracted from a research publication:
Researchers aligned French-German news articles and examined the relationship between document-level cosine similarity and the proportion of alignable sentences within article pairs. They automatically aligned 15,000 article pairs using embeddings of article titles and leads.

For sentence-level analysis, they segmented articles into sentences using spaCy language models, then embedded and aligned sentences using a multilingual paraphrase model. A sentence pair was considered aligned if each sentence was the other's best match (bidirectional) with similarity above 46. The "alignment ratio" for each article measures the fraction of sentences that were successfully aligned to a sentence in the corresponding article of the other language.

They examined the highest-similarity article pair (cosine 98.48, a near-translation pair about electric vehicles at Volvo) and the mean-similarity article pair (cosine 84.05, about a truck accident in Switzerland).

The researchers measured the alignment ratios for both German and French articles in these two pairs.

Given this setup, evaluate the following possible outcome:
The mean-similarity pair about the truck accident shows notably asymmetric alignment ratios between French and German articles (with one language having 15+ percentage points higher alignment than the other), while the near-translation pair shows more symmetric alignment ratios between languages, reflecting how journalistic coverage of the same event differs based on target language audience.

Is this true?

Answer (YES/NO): NO